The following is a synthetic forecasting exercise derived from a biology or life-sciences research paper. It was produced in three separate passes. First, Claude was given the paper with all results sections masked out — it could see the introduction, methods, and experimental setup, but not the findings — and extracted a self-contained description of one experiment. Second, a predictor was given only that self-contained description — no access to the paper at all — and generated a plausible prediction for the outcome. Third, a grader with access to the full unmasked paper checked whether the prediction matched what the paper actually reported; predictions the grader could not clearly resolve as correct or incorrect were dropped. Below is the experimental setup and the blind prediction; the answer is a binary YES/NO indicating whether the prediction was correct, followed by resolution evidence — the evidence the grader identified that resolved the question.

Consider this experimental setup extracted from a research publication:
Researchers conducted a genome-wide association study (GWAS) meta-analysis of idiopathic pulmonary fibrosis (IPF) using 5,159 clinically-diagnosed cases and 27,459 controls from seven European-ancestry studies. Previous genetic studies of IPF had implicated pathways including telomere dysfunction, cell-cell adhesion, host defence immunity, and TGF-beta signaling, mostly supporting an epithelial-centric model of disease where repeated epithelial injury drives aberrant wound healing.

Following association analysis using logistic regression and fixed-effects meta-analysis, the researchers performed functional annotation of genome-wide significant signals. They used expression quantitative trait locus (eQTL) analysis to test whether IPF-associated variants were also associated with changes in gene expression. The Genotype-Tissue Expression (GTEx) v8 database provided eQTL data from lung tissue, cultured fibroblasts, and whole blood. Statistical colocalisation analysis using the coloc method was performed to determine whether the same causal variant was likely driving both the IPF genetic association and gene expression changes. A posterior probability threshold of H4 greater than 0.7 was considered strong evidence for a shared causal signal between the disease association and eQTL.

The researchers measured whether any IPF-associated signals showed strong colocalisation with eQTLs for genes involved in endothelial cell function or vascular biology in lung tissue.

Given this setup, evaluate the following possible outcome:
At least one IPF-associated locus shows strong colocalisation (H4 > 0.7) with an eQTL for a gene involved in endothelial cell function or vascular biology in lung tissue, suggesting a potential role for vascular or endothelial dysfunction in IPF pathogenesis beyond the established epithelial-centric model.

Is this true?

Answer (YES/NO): NO